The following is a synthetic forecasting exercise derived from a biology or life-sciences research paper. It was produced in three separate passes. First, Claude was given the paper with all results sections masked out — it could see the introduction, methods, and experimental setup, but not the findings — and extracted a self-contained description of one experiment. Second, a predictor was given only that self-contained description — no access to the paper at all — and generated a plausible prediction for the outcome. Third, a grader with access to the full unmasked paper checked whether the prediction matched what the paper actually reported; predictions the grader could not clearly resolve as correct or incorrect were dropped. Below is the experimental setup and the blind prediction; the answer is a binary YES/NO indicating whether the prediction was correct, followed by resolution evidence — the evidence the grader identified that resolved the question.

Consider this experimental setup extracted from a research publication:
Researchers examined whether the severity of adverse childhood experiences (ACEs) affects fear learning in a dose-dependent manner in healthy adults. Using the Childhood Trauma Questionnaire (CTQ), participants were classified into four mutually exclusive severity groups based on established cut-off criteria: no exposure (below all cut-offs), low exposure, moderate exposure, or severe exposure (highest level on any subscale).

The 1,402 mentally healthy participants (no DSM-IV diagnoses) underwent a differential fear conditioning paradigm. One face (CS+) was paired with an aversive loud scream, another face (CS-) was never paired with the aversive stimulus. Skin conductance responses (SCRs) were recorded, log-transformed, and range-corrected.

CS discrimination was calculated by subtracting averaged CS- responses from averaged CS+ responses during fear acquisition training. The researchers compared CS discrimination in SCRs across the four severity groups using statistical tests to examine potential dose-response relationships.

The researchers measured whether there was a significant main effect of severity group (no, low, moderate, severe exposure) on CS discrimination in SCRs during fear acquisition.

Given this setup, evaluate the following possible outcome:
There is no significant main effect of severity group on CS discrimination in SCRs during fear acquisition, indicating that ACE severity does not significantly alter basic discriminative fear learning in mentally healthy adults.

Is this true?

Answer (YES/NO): YES